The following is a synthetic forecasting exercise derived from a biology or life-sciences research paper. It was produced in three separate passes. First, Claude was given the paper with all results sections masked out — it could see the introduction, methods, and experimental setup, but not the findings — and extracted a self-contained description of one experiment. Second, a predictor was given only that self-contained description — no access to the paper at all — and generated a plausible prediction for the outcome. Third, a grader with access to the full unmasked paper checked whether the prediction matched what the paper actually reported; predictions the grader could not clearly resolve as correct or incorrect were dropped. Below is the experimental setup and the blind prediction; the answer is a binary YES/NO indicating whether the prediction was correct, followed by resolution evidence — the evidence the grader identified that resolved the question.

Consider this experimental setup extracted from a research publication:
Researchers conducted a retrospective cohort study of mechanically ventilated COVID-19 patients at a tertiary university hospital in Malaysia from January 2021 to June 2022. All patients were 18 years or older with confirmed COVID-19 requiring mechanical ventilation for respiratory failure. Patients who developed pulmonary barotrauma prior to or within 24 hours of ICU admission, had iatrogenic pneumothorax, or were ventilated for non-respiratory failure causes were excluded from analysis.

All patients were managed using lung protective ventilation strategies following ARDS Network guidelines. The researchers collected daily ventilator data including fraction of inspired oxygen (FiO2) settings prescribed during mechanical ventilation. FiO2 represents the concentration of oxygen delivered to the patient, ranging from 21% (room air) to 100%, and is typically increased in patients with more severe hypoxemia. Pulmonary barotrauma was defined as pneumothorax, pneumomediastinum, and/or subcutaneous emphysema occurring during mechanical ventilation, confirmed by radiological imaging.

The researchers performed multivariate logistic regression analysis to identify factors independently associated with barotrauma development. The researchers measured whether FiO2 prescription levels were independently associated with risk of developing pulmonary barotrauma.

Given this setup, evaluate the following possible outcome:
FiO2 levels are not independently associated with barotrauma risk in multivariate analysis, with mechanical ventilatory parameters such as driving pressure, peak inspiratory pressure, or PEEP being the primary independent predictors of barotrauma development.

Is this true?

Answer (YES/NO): NO